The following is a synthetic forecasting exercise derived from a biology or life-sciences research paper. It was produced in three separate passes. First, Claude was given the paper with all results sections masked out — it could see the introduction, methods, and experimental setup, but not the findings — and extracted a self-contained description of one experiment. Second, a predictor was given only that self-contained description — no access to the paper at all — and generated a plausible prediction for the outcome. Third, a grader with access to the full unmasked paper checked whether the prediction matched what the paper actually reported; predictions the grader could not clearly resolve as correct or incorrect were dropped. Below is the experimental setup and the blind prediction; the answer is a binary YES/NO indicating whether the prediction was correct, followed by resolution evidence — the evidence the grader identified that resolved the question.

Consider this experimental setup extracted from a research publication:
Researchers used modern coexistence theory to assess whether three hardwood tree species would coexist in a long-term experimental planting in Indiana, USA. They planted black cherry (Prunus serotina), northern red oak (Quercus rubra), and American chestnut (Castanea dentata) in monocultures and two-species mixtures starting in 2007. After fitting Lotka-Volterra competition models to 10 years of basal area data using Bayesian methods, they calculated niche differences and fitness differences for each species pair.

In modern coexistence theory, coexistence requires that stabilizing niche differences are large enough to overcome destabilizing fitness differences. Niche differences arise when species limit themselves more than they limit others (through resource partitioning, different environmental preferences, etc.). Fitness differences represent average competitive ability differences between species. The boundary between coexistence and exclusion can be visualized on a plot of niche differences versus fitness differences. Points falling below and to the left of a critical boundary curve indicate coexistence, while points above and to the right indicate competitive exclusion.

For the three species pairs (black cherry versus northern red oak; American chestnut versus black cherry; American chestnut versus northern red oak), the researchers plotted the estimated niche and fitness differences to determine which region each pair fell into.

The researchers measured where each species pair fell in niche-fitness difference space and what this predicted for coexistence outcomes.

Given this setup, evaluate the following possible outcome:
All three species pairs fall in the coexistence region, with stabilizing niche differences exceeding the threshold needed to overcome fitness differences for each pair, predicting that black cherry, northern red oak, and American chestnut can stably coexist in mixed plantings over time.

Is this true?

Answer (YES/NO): NO